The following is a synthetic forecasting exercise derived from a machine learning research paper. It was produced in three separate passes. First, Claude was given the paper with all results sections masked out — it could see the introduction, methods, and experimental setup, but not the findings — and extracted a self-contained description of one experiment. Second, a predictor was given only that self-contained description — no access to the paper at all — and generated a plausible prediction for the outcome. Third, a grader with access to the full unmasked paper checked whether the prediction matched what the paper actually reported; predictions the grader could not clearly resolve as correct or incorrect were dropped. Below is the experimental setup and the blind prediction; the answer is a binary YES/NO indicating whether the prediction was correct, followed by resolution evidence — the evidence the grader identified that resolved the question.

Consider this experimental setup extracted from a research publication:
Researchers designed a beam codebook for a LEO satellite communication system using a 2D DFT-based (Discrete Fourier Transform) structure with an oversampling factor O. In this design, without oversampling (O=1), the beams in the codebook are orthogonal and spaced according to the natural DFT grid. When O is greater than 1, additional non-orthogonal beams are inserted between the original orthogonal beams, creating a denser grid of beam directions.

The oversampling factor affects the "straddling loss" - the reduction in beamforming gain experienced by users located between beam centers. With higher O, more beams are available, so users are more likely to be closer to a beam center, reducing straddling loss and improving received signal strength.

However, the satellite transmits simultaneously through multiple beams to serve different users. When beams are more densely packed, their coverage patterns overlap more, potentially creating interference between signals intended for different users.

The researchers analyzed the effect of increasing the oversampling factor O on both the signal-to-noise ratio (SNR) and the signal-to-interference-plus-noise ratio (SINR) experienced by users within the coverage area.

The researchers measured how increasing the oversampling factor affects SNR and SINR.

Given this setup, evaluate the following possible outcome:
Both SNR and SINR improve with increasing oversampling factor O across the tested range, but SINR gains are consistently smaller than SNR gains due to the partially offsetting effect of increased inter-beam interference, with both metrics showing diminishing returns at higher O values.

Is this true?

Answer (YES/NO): NO